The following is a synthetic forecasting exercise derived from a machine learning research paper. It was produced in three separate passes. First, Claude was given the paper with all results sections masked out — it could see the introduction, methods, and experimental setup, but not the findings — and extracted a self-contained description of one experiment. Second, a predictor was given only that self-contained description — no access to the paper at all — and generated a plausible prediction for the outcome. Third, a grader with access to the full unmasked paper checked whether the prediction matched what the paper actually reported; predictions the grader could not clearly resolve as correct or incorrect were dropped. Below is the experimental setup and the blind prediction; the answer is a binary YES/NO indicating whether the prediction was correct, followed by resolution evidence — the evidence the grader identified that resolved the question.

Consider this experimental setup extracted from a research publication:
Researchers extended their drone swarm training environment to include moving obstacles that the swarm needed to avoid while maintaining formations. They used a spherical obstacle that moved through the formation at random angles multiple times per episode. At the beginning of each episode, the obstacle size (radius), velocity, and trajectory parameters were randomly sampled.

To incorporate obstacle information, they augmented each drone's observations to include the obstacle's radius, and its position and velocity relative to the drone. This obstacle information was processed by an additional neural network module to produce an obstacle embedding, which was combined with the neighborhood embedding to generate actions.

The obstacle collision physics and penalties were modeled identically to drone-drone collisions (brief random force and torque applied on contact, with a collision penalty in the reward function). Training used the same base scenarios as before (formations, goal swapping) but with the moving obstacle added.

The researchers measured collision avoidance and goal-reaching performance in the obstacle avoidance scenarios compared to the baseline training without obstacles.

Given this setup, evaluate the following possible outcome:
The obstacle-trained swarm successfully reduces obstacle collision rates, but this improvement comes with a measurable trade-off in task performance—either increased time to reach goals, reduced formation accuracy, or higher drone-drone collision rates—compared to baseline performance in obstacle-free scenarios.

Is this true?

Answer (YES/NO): NO